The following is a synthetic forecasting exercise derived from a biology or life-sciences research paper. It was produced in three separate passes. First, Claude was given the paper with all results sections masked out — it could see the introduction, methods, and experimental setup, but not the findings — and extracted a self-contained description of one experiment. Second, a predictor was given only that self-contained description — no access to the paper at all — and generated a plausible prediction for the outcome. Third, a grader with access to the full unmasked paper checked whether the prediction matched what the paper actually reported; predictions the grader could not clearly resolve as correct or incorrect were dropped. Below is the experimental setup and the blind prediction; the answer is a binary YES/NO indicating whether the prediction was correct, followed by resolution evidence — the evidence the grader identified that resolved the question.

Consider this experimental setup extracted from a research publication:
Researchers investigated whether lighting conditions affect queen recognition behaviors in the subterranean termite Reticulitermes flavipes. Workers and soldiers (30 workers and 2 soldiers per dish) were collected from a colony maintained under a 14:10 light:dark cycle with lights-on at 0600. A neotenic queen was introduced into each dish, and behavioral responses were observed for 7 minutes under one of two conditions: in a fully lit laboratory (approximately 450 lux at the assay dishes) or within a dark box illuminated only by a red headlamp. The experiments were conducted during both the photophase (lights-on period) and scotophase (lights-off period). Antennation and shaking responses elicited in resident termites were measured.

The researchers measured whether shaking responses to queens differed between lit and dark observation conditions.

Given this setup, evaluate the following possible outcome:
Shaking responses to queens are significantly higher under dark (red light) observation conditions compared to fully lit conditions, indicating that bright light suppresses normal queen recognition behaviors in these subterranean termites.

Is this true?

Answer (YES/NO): NO